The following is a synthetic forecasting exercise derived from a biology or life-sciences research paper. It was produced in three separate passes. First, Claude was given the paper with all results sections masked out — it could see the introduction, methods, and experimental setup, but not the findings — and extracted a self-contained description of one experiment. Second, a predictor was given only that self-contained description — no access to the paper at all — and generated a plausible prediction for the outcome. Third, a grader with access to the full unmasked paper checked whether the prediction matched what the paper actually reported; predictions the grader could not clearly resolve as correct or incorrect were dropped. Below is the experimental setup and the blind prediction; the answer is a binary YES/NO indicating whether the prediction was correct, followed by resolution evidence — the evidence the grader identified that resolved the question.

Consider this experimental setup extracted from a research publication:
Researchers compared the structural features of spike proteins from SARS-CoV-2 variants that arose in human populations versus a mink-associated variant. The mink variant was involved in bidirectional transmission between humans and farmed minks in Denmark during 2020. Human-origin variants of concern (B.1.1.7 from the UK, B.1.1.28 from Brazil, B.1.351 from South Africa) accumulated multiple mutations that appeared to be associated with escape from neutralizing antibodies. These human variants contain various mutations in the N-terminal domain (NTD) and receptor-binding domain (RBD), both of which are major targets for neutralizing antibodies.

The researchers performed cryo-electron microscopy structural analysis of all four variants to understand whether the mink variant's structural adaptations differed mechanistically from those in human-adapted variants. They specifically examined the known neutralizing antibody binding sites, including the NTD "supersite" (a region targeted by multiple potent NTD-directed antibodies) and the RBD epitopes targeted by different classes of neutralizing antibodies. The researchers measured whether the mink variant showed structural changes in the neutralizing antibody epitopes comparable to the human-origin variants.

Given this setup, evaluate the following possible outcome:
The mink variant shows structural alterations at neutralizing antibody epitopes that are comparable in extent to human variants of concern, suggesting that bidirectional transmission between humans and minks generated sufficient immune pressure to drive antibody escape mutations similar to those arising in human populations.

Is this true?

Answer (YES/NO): NO